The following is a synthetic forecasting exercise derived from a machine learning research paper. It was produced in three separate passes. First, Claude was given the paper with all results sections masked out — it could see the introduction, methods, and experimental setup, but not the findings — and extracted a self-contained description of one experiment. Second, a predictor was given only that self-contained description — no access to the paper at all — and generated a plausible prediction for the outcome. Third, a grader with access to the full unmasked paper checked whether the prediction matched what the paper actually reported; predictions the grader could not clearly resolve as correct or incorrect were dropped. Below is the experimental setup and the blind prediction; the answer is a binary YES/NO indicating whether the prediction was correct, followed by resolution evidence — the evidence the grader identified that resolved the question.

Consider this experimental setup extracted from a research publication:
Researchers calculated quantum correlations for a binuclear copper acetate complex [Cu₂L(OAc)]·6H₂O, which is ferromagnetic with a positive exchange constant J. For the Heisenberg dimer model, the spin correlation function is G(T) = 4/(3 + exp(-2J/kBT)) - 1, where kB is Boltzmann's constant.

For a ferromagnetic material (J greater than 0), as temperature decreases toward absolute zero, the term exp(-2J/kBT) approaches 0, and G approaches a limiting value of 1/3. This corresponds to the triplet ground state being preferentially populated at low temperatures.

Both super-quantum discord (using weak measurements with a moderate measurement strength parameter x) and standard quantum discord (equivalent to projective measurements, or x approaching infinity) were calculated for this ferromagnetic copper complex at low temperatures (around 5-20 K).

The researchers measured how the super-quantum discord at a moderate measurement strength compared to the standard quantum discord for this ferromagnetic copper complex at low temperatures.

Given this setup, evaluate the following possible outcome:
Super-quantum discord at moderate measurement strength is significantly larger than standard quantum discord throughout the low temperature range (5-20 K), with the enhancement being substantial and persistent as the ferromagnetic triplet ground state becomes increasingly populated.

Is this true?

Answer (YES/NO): NO